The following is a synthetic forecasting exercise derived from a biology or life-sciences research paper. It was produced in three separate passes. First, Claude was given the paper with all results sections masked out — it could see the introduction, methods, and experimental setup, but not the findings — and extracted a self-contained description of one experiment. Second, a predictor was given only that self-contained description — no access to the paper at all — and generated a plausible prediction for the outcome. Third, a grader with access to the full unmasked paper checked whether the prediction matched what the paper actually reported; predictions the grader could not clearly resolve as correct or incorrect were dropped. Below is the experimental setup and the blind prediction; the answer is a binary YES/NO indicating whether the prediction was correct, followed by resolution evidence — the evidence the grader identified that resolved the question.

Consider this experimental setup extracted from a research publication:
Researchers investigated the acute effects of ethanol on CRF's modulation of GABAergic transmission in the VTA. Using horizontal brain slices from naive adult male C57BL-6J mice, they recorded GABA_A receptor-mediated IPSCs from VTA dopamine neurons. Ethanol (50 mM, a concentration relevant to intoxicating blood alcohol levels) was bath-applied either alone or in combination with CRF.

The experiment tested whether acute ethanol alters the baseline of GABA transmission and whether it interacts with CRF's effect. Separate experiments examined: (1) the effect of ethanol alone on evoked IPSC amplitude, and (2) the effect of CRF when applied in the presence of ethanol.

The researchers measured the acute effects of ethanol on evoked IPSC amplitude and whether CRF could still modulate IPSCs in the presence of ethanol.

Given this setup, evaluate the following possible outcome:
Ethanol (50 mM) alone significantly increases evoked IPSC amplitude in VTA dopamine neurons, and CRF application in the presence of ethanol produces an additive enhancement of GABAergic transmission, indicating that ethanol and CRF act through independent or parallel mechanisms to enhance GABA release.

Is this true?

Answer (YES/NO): NO